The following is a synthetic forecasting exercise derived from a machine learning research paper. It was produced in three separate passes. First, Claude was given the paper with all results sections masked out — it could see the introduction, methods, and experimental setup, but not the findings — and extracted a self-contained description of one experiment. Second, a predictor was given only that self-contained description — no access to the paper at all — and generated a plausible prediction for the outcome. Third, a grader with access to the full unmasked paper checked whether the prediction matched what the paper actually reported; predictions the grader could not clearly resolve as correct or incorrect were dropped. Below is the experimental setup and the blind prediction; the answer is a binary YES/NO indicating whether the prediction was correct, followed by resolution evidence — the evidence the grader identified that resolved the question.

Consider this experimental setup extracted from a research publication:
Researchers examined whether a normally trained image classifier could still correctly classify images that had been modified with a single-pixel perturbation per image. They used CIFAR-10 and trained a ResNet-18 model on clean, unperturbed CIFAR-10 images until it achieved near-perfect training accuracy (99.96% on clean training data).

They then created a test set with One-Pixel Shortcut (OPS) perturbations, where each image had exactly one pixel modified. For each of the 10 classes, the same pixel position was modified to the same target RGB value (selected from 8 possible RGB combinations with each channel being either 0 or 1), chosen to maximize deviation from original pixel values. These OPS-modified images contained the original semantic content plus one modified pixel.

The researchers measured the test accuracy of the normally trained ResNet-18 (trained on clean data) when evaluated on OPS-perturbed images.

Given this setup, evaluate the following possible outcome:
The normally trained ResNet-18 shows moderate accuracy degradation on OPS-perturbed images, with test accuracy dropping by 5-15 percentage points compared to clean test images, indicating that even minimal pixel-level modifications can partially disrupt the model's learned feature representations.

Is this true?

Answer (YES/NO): NO